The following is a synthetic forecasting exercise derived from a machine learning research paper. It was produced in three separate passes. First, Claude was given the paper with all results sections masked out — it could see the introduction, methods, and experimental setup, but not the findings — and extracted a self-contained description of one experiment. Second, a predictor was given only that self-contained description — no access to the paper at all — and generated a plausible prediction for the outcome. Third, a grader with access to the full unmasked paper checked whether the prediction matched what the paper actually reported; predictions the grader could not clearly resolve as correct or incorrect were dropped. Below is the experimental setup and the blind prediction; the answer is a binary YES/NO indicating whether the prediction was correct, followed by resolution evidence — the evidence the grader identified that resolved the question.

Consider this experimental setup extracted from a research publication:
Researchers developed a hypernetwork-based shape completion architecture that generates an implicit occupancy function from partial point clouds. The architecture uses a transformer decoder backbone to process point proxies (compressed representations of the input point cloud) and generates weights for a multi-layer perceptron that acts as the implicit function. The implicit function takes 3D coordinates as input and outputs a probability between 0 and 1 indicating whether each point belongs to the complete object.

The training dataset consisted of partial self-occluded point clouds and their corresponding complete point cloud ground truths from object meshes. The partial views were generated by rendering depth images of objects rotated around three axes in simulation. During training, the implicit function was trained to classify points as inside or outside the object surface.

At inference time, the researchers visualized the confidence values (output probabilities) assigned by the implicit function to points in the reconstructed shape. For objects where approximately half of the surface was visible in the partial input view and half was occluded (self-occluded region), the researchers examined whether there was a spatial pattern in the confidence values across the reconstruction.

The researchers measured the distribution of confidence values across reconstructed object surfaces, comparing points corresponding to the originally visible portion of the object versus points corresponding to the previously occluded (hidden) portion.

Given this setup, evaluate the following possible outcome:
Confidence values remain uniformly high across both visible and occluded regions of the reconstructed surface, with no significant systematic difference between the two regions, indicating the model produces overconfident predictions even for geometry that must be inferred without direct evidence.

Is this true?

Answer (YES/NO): NO